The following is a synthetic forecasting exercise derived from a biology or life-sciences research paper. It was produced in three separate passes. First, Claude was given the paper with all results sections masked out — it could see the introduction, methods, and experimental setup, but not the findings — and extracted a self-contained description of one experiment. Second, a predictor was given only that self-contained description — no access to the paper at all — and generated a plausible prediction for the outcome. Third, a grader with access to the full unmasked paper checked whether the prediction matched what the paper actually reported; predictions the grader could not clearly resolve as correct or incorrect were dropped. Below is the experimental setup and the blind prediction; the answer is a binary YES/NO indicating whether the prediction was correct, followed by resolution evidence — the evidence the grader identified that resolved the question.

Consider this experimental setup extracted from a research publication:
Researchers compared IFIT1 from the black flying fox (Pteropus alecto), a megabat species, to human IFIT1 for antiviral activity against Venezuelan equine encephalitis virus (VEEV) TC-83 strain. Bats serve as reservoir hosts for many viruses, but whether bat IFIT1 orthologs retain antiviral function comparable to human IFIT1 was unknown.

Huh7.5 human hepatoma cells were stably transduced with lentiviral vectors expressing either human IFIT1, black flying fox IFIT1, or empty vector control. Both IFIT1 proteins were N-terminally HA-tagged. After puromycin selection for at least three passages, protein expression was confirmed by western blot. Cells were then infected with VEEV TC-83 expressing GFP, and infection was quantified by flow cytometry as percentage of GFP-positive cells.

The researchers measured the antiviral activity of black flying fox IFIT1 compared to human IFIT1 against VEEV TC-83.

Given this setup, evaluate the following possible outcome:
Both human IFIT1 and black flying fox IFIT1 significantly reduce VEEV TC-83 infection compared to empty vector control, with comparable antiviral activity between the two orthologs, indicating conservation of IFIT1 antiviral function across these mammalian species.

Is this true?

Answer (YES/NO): NO